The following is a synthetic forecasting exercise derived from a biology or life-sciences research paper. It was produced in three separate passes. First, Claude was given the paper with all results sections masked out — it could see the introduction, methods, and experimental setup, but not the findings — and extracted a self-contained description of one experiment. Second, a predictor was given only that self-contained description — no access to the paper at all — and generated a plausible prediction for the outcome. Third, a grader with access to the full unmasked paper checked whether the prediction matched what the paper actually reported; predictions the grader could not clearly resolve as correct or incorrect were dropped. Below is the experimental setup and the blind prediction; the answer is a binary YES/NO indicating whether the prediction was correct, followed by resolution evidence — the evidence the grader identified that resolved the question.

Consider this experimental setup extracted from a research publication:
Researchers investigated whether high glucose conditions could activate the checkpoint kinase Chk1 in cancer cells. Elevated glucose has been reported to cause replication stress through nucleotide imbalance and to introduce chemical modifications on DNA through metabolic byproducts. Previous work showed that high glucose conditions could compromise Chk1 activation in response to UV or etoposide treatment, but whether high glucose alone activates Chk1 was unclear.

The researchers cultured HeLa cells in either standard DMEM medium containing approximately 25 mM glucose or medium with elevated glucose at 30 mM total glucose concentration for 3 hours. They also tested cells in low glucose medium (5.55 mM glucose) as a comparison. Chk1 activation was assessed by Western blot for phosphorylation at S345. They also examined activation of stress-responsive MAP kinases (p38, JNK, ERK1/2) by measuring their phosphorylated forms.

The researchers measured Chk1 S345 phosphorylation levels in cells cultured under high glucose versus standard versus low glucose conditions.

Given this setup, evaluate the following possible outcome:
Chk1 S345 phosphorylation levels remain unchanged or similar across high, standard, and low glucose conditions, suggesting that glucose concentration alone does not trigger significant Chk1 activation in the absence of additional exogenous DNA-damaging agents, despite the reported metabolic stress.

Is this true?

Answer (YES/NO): NO